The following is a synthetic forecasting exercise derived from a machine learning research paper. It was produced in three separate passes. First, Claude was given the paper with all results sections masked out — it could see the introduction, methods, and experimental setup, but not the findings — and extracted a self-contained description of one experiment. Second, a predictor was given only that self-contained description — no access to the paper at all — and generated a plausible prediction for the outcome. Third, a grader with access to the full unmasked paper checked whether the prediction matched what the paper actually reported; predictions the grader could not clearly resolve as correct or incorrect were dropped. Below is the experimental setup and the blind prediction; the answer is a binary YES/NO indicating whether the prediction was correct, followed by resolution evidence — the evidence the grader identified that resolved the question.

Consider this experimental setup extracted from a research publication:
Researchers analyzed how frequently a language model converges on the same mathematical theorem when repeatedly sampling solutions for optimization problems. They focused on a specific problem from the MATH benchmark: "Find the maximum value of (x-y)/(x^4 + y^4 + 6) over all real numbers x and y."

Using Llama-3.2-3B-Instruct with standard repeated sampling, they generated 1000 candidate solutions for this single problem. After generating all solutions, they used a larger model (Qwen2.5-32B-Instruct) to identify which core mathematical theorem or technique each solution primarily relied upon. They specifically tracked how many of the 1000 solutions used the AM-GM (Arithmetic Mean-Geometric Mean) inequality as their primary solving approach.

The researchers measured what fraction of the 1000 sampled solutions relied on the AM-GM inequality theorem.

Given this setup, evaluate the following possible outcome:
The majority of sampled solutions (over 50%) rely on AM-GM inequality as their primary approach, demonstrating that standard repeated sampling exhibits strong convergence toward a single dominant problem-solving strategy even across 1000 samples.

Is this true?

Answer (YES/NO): YES